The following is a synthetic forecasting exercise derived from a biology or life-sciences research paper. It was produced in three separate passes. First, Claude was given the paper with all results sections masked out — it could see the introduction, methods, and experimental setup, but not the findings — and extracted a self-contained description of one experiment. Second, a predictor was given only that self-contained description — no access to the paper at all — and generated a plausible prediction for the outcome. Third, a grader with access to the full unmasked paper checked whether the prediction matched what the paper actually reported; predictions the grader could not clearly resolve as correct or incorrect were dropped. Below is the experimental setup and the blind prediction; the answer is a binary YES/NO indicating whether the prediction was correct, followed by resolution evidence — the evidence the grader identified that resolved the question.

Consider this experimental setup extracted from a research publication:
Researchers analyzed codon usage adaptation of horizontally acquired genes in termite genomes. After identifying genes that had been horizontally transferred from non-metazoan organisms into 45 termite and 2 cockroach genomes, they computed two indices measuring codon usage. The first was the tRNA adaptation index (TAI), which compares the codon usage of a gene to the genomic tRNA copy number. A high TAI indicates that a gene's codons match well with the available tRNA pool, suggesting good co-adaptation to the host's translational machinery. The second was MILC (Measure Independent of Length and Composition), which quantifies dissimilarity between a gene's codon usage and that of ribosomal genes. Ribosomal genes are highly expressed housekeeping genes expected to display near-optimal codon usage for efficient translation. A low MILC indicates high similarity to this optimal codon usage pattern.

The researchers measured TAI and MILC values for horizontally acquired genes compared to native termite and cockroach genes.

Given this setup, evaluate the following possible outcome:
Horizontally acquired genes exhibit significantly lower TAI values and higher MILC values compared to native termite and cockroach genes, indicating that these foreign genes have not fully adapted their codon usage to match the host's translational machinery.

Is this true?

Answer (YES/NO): NO